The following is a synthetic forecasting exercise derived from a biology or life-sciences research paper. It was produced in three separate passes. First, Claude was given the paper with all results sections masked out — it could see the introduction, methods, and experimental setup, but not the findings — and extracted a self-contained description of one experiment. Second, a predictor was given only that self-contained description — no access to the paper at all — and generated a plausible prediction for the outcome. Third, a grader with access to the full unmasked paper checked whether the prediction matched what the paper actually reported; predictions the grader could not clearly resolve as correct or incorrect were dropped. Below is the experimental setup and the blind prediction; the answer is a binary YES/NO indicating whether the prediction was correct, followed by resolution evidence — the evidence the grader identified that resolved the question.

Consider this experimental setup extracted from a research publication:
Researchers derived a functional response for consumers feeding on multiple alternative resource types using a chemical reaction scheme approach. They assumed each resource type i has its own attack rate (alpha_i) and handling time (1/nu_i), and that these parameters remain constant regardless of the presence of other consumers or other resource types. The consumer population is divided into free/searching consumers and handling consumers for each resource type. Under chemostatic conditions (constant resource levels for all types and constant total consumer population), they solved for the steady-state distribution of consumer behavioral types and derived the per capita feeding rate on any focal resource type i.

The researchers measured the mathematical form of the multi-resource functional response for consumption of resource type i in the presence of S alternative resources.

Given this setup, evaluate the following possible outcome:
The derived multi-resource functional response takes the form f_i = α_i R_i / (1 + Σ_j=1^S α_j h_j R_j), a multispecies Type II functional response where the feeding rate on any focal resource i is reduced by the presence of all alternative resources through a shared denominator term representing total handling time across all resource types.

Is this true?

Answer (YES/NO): YES